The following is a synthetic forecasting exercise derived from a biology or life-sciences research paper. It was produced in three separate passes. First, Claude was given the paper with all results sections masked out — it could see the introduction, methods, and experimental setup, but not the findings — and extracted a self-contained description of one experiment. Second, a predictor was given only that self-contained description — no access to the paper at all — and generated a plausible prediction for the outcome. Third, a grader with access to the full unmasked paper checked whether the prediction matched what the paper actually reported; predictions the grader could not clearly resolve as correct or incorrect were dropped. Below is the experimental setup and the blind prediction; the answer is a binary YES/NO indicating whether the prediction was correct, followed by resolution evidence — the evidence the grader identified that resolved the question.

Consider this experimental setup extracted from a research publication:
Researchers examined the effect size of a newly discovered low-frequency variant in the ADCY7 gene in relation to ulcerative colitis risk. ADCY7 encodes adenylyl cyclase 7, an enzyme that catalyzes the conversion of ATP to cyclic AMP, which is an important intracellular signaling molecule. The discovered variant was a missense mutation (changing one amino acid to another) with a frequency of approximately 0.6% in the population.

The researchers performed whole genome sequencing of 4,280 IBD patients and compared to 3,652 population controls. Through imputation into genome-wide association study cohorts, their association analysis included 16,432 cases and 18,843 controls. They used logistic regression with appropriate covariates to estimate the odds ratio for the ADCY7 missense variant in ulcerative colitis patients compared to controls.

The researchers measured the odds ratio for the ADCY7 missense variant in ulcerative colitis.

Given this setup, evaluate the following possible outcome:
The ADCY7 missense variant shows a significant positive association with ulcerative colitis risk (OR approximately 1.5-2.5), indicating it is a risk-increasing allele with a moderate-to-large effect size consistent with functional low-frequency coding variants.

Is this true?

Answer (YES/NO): YES